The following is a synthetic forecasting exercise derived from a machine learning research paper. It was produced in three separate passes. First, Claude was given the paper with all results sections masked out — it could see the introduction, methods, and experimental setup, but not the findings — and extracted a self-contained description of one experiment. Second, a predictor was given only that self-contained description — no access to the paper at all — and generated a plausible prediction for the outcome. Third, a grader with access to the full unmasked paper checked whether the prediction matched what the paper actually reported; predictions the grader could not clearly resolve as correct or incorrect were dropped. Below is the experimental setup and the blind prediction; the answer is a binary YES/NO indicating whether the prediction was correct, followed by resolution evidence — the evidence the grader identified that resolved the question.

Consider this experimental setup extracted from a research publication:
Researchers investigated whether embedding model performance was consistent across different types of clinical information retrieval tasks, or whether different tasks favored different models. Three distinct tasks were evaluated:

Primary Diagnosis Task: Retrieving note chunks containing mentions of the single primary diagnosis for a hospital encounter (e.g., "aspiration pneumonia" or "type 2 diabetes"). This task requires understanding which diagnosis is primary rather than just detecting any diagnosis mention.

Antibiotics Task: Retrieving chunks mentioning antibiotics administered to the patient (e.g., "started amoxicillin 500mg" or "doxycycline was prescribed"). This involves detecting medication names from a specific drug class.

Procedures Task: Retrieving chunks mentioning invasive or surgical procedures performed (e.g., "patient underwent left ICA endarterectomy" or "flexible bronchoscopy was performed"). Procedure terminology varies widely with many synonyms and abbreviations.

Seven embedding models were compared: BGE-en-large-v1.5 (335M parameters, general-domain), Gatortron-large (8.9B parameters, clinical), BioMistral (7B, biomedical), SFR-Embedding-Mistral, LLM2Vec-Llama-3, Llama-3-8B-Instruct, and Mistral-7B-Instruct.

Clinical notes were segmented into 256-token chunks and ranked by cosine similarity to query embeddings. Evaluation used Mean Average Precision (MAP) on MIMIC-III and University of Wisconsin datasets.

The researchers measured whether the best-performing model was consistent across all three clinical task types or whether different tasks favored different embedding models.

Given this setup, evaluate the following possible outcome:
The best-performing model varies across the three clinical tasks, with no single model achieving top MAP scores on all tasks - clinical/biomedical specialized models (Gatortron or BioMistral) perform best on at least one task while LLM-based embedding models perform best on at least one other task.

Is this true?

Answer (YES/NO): NO